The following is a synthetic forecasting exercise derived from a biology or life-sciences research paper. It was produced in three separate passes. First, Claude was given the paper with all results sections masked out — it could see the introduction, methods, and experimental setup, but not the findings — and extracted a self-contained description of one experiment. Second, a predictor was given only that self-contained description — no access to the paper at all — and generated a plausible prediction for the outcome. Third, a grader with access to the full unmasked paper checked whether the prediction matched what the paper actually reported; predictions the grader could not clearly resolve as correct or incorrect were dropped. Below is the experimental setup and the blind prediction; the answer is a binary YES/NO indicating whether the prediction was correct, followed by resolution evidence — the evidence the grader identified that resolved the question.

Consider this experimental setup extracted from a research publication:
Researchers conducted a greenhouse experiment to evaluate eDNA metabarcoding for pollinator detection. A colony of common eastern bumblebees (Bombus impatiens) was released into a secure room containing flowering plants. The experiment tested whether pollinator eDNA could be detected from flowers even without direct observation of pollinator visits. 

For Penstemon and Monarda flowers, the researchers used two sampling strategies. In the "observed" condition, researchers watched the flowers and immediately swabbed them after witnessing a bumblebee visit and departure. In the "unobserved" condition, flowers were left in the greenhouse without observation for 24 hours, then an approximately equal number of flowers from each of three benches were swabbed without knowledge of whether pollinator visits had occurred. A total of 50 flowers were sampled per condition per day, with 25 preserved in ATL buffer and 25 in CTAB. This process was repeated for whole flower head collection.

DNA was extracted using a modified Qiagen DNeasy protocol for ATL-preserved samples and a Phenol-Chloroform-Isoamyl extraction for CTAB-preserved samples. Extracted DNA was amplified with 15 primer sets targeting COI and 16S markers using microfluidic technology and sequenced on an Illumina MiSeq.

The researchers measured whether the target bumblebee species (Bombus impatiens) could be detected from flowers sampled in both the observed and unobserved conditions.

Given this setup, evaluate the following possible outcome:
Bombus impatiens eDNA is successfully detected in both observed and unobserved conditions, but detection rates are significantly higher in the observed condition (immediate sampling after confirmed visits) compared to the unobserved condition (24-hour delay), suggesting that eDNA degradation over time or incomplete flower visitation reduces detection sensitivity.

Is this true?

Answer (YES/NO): NO